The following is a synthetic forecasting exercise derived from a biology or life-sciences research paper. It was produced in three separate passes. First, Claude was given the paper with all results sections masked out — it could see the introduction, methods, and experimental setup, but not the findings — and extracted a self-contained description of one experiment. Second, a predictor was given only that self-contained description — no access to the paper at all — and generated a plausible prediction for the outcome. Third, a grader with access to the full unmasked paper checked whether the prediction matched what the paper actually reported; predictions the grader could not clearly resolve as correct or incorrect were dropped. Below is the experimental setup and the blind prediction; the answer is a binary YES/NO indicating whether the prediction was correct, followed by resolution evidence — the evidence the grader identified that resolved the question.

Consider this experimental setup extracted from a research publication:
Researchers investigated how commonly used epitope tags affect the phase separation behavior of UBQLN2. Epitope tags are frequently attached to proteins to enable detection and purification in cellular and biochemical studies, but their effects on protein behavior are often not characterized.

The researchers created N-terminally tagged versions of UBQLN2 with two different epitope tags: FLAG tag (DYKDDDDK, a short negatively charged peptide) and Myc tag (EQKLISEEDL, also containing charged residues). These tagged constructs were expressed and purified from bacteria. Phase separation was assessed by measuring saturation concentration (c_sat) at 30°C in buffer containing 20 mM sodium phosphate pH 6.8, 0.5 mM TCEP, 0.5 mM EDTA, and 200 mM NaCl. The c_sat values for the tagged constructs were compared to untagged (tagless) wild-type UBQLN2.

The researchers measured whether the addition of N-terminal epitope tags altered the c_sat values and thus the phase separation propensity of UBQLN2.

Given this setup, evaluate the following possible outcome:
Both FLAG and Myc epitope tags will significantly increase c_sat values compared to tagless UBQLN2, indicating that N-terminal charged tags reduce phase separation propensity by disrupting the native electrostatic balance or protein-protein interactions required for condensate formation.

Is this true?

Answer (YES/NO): YES